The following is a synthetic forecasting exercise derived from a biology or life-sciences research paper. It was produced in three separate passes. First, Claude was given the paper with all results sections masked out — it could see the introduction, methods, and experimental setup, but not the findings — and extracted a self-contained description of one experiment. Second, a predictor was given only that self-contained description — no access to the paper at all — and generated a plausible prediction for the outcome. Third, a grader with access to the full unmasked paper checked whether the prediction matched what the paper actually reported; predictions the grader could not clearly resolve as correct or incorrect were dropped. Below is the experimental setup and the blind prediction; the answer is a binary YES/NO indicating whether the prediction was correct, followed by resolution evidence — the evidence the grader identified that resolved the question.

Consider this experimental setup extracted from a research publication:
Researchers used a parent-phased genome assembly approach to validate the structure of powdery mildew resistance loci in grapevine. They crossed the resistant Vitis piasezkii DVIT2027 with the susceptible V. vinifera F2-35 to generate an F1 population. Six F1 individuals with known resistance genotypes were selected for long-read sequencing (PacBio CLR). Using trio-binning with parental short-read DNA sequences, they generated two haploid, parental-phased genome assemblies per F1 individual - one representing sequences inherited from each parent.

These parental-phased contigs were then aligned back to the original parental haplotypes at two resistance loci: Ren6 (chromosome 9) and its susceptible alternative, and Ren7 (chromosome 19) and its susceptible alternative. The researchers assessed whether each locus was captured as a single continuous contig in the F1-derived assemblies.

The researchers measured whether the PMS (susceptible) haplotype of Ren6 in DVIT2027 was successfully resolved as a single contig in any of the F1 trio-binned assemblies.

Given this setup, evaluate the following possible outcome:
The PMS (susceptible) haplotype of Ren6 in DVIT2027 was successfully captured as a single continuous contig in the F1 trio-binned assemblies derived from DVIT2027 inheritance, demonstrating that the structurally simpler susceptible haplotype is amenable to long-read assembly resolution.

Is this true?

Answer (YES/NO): NO